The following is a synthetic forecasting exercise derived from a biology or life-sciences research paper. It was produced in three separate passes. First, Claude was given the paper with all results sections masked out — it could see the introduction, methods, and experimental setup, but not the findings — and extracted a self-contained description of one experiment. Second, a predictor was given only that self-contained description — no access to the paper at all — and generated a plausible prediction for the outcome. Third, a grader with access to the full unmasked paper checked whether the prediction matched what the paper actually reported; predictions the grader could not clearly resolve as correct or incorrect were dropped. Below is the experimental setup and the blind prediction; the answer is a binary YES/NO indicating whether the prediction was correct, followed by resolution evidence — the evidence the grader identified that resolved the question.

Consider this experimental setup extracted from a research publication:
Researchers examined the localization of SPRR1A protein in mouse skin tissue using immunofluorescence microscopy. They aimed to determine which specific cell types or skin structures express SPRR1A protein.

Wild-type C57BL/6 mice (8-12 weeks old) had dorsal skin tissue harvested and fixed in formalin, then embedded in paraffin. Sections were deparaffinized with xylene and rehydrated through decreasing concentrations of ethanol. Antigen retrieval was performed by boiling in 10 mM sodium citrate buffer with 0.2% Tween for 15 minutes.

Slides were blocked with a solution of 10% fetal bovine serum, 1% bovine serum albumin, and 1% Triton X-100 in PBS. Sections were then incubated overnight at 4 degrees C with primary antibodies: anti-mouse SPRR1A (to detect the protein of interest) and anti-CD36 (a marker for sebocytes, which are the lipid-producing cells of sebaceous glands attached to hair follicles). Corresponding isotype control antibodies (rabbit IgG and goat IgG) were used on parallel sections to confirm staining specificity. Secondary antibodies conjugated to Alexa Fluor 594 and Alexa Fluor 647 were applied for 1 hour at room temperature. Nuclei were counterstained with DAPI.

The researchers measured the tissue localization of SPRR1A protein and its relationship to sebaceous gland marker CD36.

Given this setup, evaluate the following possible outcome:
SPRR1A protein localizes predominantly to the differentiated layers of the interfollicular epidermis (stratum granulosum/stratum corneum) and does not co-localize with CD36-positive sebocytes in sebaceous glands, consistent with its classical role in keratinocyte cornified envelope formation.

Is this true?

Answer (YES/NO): NO